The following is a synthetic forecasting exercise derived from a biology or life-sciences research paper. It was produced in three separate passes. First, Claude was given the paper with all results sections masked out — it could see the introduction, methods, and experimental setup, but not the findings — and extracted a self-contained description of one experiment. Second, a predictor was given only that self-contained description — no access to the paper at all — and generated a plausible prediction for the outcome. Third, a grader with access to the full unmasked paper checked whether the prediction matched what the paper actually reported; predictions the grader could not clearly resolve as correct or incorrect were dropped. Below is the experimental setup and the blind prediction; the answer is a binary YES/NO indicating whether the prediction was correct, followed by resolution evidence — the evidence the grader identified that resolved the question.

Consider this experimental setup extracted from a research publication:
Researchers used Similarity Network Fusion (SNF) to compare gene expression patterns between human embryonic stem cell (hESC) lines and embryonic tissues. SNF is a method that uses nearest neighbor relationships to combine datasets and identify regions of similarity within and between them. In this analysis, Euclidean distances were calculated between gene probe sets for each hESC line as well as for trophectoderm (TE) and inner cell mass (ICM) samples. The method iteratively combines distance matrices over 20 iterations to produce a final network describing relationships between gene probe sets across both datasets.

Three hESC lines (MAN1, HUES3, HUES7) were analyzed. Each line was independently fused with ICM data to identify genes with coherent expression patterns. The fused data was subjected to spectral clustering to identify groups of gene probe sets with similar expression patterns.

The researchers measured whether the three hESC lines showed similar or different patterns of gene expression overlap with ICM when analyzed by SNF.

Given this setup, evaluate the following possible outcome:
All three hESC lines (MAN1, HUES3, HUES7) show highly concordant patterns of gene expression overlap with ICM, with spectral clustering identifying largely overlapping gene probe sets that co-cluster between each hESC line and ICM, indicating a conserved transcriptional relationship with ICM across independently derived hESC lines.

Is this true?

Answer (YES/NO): NO